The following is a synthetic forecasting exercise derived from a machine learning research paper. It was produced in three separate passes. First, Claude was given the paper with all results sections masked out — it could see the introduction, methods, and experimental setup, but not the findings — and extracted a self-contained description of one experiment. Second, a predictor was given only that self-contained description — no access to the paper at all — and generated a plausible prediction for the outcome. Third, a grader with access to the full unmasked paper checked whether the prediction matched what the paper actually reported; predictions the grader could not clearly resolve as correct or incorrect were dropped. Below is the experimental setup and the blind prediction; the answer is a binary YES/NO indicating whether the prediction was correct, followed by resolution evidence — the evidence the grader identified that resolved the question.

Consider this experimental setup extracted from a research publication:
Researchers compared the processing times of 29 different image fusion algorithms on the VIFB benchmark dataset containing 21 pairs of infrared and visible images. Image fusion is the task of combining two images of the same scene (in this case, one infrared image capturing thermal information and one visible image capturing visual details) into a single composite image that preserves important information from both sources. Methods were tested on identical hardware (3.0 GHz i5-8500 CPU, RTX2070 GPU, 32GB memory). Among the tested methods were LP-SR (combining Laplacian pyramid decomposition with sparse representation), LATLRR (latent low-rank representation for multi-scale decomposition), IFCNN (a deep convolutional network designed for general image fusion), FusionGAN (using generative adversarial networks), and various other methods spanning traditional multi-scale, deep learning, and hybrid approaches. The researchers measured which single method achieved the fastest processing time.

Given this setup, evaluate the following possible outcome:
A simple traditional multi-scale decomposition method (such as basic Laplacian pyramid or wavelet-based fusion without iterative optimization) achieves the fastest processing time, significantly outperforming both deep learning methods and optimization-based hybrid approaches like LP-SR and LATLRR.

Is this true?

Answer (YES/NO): NO